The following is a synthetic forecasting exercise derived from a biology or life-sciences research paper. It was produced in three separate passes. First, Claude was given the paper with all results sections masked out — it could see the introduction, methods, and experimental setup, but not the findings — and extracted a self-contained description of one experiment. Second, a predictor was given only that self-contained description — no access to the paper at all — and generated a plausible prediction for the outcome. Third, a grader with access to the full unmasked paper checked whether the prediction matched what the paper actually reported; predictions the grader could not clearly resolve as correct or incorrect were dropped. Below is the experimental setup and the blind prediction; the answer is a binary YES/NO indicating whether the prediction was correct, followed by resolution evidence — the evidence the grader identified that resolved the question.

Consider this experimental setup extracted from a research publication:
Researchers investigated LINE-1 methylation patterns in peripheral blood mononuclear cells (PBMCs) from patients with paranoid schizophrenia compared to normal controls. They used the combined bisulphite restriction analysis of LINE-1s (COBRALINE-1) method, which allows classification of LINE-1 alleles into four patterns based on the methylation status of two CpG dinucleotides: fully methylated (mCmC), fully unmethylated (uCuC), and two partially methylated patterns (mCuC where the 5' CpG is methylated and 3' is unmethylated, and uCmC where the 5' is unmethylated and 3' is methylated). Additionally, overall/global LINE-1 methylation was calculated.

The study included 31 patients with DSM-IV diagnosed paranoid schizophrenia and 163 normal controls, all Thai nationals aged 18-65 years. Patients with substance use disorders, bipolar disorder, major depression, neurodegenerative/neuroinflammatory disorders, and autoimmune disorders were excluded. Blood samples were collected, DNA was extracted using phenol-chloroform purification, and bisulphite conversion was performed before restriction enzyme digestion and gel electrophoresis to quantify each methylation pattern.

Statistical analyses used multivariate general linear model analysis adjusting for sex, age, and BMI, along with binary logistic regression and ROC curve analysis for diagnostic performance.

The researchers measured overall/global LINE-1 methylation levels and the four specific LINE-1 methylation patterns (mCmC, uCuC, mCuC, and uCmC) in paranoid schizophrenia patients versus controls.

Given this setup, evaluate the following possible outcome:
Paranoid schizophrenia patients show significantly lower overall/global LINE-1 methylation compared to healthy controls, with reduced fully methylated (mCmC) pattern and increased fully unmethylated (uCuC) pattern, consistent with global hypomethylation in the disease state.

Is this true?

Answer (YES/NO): NO